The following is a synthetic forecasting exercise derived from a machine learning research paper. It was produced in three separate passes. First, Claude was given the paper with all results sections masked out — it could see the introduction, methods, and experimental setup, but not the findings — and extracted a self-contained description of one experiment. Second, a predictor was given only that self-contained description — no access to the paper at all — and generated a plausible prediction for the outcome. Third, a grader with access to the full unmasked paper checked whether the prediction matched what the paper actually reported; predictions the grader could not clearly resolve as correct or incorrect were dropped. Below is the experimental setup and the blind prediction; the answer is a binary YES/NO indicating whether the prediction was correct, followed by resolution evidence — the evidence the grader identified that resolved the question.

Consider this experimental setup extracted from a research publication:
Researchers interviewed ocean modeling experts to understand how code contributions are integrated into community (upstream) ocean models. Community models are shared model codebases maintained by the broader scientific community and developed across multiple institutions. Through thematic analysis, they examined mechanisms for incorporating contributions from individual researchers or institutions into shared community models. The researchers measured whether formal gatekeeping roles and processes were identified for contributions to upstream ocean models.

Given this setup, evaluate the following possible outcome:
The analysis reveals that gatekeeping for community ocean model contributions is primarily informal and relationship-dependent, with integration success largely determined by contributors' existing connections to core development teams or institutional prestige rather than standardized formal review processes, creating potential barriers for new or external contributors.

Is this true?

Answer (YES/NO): NO